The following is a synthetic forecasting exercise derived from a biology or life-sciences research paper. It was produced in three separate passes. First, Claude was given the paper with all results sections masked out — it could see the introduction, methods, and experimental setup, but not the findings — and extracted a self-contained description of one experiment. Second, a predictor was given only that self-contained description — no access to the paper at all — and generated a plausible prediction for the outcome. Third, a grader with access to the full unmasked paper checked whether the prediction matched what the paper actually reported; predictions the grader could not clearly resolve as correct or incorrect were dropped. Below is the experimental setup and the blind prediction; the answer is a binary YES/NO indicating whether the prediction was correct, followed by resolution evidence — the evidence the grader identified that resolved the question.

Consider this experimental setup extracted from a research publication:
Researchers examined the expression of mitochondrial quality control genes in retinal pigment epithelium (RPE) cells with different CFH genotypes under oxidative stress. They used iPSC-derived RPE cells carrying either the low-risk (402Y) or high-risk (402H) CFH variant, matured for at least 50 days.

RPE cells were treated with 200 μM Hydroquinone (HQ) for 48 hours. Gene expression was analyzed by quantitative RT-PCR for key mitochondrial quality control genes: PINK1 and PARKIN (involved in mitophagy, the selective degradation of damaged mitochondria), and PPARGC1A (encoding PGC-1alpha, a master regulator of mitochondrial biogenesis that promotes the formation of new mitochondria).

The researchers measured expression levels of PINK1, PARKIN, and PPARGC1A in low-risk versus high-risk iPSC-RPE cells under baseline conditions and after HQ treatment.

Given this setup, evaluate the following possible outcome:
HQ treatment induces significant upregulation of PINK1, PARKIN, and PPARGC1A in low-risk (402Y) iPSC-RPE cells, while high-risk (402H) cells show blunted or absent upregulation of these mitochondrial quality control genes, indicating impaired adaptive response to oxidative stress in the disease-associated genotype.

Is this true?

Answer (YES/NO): NO